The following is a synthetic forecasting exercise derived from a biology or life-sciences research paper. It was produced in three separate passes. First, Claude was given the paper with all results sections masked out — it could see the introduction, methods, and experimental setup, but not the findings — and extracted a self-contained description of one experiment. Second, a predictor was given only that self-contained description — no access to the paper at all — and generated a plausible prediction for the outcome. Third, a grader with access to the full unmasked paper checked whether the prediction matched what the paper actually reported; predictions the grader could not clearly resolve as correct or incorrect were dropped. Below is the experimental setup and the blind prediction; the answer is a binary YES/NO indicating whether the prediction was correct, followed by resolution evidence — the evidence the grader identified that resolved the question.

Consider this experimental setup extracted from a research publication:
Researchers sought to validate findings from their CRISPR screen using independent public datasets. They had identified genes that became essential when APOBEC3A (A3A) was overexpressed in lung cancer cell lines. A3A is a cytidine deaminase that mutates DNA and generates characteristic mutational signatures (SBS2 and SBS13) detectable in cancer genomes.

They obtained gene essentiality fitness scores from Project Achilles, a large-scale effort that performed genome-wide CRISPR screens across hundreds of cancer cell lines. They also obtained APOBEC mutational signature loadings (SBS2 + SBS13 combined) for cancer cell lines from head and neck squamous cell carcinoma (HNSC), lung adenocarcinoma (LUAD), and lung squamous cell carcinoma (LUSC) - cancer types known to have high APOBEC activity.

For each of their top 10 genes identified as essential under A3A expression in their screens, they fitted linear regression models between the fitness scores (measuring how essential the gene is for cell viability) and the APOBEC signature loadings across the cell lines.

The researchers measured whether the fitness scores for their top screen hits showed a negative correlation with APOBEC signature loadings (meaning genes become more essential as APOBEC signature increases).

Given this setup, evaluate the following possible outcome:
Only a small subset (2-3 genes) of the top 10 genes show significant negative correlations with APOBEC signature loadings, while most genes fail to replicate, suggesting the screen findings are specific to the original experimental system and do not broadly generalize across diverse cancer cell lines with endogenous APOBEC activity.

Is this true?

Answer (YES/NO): NO